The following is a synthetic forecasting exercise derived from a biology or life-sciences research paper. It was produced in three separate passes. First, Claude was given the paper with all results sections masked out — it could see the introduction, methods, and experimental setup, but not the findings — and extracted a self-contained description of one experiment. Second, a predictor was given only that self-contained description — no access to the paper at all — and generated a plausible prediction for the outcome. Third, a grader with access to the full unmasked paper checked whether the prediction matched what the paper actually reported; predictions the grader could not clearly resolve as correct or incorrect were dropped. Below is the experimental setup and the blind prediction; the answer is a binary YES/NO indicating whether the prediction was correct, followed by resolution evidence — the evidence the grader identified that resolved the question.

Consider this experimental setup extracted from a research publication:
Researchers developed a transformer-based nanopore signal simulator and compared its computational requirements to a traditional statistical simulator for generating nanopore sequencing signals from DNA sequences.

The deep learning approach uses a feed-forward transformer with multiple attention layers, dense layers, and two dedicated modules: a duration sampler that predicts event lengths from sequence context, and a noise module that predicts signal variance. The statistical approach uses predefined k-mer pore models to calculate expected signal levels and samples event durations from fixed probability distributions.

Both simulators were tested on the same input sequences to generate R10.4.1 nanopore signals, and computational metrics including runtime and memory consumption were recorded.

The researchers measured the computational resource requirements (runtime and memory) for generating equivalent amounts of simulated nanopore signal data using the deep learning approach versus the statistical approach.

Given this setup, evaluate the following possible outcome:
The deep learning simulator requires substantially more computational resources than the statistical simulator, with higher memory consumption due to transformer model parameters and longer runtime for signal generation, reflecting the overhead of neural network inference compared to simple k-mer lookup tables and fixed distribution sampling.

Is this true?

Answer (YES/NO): YES